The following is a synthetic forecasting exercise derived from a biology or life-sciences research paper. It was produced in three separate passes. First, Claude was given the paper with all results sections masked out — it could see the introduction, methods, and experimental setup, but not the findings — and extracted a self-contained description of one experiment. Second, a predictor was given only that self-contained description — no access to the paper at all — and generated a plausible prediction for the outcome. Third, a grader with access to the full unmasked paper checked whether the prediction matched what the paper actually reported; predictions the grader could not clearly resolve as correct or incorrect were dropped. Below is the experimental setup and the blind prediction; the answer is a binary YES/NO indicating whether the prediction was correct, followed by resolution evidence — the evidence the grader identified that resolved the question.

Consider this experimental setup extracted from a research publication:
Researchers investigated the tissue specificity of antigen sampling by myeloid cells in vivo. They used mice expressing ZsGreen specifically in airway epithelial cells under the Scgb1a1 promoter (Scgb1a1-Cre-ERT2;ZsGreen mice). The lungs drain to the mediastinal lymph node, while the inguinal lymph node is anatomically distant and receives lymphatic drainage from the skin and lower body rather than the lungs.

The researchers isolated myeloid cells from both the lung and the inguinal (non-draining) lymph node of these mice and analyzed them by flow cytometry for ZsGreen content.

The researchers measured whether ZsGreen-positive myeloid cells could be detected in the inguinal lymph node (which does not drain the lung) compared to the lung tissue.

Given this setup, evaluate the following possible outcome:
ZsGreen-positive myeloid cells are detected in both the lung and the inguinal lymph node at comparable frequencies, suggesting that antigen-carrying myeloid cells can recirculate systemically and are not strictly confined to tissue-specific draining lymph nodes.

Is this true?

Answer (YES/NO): NO